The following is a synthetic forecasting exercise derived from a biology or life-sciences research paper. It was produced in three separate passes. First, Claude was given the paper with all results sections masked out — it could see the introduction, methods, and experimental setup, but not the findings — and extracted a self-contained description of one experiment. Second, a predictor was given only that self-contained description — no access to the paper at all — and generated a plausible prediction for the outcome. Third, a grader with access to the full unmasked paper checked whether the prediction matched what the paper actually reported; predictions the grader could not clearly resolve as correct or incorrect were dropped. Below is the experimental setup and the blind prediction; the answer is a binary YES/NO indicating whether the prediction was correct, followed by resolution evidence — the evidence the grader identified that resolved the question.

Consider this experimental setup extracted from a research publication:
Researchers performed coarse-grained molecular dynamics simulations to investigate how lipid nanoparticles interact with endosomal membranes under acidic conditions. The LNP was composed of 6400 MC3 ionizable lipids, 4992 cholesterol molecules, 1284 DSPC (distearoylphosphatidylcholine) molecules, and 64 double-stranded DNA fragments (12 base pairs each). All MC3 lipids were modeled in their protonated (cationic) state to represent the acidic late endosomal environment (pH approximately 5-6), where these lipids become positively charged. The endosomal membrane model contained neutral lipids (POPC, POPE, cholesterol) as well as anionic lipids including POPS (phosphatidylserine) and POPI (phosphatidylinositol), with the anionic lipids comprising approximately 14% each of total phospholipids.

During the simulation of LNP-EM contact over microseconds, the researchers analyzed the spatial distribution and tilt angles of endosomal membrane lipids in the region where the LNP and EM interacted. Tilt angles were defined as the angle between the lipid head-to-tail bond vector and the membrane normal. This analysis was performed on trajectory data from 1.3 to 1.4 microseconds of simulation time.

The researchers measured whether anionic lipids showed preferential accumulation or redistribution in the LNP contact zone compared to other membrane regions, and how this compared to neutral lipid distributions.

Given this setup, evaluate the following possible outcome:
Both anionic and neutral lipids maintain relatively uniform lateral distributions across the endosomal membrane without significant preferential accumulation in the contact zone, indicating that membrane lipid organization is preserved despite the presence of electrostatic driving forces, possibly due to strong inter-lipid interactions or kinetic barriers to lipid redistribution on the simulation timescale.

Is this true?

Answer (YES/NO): NO